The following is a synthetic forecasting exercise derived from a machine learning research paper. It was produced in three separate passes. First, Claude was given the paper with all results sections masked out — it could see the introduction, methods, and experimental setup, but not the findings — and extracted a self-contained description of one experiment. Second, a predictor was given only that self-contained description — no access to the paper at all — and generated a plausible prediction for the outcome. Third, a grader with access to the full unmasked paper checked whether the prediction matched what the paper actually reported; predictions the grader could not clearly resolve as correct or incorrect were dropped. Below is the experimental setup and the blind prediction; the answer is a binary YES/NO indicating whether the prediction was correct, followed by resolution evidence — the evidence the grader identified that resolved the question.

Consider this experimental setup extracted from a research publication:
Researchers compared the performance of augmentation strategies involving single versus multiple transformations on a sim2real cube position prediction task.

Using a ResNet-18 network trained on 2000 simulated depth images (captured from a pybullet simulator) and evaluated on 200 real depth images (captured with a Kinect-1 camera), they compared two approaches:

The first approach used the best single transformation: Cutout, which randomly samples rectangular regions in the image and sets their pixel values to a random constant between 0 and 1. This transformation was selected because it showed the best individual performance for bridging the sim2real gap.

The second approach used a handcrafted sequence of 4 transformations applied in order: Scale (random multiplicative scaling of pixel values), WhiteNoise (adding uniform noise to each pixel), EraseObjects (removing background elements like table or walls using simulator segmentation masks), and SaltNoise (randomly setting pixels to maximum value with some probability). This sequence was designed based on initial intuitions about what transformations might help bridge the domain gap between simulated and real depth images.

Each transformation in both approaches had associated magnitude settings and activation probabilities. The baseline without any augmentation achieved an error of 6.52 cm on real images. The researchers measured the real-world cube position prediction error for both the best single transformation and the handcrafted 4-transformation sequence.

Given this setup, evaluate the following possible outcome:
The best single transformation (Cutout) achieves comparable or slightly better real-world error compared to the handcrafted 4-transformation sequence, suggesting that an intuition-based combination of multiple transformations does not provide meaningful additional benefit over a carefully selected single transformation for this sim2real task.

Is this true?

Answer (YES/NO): YES